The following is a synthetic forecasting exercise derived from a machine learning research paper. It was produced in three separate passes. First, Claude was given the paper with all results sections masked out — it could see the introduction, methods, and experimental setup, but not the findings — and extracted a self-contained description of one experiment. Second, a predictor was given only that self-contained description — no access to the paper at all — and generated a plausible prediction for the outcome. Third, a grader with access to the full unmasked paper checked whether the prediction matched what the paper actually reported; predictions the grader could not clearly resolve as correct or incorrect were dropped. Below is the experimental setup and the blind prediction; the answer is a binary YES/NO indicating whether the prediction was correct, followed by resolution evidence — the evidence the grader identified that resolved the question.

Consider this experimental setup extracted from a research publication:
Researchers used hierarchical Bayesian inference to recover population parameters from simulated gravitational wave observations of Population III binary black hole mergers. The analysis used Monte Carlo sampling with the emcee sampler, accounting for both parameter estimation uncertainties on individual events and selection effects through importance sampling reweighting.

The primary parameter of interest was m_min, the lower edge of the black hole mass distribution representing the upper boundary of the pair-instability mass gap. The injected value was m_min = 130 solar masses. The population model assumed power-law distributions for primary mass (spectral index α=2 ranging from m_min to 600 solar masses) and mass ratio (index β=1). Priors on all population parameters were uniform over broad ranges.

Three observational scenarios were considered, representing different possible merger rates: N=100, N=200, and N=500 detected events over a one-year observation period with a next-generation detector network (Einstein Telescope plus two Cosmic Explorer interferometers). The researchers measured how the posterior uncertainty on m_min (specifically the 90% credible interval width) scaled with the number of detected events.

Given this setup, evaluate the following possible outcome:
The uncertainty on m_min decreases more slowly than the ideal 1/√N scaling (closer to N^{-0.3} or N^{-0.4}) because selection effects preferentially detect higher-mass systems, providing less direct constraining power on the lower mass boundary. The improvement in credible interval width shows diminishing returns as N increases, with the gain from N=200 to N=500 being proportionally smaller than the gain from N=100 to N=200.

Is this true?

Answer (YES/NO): NO